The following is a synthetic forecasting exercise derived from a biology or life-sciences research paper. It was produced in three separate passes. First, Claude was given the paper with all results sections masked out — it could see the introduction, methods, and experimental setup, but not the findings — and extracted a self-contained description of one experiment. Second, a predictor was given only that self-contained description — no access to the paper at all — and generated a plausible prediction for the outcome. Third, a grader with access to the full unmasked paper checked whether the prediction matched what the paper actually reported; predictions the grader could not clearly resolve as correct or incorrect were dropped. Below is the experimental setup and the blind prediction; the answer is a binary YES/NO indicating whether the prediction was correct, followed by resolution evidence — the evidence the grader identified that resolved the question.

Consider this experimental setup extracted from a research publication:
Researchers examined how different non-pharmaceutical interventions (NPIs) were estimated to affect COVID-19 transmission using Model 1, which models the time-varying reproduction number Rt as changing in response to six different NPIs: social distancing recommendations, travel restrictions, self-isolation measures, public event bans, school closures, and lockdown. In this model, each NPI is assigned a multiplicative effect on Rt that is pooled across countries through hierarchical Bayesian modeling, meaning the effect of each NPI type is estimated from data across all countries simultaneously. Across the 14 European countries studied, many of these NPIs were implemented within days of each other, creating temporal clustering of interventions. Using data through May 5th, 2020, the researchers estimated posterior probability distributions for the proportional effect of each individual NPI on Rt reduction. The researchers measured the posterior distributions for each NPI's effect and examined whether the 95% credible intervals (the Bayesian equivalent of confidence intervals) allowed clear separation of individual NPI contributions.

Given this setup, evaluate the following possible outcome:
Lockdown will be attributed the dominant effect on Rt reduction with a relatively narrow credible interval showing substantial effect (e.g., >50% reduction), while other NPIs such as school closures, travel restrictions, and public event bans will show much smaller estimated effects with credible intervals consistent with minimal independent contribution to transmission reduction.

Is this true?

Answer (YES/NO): YES